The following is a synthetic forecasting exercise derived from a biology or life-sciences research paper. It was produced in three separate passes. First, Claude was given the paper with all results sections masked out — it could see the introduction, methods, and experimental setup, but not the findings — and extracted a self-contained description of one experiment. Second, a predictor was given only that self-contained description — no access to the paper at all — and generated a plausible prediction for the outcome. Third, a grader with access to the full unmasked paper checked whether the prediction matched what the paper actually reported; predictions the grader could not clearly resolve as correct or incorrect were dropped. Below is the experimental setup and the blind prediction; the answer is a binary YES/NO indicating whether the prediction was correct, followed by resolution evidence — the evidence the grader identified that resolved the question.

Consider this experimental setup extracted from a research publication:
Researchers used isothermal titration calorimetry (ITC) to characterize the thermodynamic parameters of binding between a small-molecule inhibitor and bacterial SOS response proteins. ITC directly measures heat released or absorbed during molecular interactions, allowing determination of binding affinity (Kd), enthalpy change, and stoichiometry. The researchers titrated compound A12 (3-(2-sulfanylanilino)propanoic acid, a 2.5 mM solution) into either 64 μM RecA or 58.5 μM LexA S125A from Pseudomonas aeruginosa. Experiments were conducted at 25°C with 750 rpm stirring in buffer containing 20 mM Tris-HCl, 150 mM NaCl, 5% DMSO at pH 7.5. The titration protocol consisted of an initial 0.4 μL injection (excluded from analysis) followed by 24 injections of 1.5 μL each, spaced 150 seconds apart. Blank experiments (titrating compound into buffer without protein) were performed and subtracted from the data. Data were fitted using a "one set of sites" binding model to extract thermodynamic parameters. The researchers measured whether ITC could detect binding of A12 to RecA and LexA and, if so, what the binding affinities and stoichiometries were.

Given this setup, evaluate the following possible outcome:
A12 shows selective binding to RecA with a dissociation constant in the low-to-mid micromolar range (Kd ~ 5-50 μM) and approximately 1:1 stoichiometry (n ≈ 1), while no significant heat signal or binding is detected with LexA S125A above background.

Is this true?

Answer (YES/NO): NO